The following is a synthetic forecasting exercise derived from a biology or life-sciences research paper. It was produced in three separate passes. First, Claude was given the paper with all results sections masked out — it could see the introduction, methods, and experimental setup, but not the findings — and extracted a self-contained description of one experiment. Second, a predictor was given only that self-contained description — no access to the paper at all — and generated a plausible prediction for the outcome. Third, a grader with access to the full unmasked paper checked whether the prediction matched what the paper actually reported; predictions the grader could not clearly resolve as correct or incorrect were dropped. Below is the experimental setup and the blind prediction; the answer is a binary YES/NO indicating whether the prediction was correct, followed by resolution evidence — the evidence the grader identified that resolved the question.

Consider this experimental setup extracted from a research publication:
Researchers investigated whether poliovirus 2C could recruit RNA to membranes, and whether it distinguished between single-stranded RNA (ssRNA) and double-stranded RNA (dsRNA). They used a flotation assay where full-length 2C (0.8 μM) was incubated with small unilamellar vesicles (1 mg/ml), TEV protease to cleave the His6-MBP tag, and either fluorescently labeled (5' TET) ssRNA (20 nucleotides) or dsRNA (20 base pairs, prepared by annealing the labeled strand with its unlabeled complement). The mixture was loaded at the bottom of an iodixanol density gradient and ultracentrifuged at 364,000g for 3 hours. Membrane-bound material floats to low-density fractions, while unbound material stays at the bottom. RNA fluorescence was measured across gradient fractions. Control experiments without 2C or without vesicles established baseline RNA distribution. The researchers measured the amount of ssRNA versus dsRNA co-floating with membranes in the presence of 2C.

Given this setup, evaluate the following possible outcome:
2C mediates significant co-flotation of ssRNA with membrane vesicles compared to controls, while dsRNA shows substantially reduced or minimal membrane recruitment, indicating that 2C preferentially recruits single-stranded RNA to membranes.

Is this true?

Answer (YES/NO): NO